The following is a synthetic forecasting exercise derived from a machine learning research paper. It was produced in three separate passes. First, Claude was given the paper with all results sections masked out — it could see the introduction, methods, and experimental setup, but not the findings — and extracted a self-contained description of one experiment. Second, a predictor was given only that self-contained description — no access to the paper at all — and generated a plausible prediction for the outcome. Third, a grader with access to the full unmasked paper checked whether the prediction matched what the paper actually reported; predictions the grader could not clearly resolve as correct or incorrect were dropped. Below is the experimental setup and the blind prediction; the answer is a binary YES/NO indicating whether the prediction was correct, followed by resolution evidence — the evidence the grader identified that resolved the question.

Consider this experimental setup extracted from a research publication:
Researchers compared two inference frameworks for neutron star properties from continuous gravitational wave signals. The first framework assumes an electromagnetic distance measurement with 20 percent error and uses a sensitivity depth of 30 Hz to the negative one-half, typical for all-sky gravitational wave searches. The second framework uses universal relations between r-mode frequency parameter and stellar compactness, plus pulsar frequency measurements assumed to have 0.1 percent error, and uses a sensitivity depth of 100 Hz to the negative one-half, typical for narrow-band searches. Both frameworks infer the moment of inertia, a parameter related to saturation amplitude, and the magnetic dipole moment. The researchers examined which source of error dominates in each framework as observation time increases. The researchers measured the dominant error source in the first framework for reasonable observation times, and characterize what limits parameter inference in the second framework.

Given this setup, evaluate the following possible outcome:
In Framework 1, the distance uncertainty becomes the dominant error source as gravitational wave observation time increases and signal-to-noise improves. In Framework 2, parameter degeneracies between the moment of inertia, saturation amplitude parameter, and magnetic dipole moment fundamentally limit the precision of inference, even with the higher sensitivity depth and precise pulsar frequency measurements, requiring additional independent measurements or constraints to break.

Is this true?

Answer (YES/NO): NO